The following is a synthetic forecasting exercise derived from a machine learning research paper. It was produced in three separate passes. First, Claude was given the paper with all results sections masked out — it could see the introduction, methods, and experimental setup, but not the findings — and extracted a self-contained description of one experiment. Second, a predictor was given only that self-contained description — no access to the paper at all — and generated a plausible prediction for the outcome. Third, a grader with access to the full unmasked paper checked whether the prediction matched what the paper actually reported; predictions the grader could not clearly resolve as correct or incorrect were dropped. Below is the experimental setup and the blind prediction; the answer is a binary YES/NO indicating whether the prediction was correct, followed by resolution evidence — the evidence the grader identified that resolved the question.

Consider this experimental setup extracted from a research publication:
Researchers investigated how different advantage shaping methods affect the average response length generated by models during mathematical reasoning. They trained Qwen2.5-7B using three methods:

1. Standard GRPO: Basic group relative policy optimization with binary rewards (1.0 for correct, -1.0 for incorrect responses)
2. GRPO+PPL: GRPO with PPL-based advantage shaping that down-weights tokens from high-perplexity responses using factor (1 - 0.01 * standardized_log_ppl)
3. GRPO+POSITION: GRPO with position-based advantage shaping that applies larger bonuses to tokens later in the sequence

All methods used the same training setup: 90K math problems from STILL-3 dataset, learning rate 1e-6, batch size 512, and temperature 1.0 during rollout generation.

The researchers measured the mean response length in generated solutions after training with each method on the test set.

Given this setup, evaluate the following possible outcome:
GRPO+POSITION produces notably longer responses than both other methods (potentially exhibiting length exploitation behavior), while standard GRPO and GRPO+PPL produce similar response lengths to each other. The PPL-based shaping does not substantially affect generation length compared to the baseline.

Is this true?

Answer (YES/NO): NO